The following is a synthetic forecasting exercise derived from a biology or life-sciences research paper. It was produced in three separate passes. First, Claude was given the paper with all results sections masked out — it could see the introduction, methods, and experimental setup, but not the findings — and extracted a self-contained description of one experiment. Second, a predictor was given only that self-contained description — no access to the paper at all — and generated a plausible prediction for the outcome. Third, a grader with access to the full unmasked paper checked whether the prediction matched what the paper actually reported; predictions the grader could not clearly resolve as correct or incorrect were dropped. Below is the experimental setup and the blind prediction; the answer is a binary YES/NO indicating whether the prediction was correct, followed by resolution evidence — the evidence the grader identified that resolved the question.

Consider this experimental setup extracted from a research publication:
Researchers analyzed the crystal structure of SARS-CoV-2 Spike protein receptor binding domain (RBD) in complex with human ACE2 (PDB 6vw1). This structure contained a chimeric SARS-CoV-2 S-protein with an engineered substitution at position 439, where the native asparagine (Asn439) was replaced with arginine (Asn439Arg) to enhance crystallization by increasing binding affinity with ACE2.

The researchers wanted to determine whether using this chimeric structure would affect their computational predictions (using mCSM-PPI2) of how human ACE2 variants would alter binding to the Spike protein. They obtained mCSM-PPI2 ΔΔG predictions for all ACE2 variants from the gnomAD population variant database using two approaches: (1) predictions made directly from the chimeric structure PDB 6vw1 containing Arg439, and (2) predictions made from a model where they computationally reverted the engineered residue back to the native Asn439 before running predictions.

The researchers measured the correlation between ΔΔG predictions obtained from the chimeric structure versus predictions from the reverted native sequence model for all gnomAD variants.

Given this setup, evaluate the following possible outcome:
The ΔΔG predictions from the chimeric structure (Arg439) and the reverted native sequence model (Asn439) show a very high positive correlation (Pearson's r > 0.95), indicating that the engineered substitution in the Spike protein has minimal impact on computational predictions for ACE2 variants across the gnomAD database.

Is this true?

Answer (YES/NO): YES